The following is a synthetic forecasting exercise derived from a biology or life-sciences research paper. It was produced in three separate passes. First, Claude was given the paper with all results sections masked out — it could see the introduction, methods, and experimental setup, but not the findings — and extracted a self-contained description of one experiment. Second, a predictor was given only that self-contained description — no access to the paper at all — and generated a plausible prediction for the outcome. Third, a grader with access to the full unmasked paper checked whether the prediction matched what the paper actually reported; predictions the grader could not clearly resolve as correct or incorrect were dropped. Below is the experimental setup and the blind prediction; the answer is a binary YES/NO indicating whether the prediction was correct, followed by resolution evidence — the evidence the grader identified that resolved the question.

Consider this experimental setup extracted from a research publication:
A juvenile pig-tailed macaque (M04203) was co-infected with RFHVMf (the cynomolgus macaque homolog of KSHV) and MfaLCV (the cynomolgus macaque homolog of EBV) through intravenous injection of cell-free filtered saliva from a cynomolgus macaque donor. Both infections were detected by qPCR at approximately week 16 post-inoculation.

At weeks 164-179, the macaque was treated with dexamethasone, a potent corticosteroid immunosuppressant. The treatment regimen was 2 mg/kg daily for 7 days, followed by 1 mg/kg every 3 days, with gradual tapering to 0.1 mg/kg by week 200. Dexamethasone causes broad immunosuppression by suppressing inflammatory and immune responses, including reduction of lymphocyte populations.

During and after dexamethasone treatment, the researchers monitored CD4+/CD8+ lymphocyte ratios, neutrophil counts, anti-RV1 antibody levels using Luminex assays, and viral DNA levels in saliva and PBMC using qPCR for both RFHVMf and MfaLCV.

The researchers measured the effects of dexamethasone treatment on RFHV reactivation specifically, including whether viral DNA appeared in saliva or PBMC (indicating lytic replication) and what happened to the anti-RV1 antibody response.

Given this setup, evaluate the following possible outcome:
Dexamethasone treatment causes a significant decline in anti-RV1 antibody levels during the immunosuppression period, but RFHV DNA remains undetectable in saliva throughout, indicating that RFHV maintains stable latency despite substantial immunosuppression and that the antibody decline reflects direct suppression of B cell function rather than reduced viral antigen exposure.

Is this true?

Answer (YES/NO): YES